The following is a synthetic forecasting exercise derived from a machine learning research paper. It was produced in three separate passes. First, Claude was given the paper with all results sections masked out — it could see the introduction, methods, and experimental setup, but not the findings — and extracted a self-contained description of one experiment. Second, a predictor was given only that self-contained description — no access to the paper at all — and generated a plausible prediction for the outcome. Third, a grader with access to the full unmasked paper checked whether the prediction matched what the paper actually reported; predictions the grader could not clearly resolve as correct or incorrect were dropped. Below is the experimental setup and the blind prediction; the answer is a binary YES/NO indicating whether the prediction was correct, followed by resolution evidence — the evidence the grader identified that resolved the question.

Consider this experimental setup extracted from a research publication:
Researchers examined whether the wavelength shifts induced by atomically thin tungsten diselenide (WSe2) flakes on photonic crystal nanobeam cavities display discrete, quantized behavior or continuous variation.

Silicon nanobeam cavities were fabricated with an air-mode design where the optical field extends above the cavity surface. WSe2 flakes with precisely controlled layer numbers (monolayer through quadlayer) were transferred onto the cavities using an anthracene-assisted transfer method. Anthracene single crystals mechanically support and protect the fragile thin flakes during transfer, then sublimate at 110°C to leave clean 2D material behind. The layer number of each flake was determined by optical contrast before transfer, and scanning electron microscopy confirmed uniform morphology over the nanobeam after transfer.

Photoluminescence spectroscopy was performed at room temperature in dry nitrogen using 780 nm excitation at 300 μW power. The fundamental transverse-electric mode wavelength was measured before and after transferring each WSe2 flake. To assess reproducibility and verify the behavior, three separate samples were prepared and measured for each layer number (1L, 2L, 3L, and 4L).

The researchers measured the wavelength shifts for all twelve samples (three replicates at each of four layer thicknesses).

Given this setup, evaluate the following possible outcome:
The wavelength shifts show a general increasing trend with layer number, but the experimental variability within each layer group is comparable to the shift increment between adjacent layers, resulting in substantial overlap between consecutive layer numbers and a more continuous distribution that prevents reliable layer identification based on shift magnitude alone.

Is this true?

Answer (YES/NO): NO